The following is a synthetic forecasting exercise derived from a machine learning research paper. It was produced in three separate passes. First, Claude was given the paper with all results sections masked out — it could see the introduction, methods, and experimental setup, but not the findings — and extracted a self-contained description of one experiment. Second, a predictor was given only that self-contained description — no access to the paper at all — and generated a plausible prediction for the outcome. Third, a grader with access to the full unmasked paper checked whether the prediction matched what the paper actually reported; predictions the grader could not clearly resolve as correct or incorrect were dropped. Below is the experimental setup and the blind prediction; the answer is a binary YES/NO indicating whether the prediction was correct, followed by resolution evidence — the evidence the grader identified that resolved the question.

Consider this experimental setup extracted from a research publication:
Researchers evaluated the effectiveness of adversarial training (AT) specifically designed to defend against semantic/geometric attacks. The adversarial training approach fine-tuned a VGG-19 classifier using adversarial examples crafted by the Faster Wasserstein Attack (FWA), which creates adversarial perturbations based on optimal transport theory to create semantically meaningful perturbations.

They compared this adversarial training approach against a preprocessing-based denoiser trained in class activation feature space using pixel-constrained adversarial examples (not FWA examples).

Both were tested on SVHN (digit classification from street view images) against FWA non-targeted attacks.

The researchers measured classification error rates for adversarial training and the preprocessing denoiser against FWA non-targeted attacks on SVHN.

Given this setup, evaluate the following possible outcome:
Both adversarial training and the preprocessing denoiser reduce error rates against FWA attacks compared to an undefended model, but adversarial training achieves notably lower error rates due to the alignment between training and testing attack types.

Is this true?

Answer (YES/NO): YES